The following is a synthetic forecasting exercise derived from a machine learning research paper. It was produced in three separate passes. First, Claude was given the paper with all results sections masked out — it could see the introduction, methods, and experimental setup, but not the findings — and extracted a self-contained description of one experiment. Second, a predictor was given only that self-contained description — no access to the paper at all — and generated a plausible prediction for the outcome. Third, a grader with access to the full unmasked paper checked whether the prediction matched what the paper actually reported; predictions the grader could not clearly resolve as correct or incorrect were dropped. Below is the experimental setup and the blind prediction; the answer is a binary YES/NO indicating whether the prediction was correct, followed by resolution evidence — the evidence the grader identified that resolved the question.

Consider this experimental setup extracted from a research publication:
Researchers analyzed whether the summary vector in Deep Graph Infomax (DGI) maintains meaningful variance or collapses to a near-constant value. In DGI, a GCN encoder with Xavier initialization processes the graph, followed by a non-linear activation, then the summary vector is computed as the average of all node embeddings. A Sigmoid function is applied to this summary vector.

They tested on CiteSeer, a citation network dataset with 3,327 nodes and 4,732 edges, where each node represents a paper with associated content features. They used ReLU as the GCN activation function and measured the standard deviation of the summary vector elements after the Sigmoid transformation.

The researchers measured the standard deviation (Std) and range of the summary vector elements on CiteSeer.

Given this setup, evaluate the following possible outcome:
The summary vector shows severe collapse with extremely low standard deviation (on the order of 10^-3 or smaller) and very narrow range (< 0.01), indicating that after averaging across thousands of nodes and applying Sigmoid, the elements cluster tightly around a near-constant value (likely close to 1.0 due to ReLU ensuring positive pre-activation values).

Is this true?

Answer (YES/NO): NO